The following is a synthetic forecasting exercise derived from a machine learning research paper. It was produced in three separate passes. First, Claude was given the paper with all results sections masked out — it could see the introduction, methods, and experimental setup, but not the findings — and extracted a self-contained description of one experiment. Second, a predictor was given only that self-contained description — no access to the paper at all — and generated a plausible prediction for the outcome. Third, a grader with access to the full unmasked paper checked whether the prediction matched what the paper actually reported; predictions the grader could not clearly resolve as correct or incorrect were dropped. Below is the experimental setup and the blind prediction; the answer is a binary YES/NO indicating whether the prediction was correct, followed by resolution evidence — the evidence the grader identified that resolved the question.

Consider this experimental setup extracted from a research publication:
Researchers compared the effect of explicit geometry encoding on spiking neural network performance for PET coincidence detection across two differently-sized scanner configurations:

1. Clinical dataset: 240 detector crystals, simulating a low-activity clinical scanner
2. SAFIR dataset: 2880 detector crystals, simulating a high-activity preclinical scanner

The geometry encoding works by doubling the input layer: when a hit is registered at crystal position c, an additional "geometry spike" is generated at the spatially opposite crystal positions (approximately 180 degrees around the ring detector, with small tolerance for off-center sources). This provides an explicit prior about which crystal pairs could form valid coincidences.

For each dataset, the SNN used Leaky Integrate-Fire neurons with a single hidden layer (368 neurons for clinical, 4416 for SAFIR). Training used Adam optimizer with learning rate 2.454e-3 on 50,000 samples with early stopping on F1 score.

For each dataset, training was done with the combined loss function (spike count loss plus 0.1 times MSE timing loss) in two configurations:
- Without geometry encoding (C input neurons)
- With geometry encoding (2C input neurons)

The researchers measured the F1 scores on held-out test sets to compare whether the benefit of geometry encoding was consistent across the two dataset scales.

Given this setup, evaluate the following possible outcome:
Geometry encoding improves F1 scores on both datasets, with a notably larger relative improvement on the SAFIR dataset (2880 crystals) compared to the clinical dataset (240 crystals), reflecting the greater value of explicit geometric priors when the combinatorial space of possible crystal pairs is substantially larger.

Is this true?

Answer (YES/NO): NO